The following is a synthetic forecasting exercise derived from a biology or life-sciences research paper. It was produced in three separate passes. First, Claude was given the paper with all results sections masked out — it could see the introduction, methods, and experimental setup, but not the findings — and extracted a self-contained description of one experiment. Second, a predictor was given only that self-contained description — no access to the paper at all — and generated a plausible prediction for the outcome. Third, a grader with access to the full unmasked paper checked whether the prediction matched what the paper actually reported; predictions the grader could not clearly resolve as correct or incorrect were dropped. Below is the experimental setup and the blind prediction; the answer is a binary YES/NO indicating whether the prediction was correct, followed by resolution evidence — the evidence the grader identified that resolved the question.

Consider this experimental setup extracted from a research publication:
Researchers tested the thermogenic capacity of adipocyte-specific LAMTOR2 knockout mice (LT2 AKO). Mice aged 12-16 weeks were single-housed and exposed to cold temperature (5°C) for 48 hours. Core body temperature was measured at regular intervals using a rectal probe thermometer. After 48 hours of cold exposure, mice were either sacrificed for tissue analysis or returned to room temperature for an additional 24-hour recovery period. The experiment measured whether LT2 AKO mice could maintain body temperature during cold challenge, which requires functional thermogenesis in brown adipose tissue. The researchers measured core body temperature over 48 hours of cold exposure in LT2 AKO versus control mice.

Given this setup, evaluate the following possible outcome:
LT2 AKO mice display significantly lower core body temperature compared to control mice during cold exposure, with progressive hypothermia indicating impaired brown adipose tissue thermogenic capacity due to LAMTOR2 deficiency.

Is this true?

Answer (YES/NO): NO